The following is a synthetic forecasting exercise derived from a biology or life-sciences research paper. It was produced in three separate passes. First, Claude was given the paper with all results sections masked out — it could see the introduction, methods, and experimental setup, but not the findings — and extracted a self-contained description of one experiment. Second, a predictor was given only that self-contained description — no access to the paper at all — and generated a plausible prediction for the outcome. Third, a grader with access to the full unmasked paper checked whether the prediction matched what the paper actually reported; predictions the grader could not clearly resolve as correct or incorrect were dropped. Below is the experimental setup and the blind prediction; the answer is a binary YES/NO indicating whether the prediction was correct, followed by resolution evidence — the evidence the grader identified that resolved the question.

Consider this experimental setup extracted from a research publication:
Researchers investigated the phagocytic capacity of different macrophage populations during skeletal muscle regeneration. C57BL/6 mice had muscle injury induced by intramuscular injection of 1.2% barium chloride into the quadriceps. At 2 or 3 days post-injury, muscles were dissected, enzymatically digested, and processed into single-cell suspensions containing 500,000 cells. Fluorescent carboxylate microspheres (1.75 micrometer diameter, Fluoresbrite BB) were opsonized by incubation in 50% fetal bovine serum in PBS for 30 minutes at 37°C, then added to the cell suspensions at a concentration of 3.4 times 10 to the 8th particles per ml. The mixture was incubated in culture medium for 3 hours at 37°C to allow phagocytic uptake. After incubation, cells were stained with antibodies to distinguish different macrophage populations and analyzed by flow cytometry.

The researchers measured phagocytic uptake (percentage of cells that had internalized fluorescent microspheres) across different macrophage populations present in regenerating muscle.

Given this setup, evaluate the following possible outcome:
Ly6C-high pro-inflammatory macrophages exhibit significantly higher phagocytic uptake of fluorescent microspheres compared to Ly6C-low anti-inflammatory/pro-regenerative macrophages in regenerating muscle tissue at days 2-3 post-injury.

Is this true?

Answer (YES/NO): NO